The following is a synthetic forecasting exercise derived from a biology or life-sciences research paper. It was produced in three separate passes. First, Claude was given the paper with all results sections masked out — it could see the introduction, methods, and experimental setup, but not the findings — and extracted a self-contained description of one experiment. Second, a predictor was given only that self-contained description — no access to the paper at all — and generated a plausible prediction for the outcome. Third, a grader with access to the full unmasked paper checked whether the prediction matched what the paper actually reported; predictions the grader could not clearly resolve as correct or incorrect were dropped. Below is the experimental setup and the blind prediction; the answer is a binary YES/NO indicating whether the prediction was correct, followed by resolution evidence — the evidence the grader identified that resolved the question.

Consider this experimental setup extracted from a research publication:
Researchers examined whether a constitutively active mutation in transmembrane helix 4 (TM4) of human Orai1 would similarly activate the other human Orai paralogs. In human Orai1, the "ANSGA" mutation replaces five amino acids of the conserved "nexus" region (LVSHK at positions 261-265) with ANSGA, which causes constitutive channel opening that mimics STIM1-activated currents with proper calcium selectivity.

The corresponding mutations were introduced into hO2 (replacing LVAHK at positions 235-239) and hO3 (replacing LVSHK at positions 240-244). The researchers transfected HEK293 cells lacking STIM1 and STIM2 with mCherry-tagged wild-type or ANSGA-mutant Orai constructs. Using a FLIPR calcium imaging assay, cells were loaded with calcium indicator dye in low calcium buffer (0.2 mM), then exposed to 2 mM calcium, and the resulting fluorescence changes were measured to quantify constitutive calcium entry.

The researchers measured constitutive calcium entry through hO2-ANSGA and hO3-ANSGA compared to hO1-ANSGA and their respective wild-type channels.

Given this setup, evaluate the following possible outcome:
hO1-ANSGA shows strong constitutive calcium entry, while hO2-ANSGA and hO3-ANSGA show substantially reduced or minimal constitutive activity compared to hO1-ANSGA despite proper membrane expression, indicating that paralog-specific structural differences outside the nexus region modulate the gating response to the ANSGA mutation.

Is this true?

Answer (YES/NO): YES